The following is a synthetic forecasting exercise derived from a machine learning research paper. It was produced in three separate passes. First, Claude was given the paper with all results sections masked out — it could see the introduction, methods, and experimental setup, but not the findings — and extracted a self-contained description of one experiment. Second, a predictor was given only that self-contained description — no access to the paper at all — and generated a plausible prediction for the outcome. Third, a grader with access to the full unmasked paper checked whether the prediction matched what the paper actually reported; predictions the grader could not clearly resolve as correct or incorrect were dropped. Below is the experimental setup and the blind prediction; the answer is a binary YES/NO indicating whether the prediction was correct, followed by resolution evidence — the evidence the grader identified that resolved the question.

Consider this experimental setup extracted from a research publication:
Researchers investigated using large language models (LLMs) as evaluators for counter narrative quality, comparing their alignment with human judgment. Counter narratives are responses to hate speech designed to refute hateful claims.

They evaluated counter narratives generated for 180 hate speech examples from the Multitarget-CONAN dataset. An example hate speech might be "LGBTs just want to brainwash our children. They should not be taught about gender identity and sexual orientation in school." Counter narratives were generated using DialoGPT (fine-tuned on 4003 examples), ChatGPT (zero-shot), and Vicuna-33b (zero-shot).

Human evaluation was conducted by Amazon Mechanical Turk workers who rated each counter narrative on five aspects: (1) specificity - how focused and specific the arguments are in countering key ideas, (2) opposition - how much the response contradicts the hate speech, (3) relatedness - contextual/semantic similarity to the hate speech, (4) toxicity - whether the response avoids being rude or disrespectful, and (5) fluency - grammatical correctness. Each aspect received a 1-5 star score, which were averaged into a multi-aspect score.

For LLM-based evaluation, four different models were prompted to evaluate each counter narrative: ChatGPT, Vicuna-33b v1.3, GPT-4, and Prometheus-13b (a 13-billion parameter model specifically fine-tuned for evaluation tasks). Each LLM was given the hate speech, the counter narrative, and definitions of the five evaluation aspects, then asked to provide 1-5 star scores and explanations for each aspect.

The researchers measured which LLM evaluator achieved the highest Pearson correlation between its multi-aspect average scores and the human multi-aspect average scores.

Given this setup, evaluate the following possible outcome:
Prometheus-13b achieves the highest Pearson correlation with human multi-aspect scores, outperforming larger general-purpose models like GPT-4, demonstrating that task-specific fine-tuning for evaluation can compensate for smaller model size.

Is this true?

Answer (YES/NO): NO